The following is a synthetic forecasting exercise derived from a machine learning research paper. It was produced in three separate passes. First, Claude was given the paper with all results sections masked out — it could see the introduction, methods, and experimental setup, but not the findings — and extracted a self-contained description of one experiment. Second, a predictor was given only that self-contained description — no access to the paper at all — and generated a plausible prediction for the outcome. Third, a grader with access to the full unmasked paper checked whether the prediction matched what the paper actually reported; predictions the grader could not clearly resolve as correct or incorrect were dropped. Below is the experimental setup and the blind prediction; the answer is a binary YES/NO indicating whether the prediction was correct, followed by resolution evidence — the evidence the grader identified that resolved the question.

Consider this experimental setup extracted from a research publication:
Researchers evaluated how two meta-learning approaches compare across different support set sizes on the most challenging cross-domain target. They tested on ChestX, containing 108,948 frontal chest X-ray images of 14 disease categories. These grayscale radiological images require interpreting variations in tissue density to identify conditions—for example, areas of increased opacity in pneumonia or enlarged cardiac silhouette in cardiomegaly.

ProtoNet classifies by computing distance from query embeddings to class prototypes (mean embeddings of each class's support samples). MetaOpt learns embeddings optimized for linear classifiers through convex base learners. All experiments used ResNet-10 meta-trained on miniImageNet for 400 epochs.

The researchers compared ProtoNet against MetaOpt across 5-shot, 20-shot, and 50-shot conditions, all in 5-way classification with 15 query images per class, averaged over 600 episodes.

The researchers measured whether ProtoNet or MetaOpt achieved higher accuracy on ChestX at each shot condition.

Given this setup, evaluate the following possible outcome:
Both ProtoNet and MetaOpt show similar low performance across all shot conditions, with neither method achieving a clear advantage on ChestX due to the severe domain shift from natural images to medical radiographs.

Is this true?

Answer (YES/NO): NO